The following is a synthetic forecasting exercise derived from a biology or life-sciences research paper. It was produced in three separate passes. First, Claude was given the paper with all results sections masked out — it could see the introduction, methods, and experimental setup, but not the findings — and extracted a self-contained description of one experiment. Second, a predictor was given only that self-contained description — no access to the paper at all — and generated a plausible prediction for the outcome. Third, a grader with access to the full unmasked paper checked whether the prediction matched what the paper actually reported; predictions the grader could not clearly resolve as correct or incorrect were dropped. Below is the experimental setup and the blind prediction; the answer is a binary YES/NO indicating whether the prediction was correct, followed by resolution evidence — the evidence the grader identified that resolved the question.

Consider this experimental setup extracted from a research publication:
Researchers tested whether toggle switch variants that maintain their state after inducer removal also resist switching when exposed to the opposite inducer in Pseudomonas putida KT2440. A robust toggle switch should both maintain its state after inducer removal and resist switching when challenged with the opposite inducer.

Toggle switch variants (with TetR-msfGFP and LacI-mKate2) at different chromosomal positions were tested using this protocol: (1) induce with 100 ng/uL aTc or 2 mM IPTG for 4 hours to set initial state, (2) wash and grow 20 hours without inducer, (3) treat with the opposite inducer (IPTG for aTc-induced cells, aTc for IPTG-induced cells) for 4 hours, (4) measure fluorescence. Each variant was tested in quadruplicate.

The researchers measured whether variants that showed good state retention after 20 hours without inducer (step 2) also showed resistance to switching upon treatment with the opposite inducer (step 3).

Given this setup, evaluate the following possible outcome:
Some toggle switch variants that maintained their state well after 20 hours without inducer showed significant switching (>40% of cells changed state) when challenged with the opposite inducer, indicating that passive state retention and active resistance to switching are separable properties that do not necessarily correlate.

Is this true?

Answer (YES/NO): YES